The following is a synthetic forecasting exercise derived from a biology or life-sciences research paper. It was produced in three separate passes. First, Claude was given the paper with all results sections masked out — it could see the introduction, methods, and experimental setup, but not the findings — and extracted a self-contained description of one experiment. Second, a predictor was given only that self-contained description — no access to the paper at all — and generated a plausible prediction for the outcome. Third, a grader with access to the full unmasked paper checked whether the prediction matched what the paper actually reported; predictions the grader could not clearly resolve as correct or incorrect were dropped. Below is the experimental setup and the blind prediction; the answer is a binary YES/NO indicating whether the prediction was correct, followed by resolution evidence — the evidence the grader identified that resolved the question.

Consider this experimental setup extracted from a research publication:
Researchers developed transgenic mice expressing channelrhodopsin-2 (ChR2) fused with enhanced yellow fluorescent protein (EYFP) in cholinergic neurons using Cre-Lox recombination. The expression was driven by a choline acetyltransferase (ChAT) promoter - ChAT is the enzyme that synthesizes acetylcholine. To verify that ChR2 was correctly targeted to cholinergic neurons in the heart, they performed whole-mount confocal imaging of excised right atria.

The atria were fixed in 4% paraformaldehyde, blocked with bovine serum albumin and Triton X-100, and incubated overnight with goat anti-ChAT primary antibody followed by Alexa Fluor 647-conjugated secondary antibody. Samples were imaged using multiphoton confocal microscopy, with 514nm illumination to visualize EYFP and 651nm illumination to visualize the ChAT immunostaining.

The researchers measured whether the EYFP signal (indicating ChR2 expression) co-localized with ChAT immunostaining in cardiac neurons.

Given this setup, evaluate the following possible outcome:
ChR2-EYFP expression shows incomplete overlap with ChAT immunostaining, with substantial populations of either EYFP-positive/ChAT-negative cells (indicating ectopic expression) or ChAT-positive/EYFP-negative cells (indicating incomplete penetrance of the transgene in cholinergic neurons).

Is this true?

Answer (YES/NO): NO